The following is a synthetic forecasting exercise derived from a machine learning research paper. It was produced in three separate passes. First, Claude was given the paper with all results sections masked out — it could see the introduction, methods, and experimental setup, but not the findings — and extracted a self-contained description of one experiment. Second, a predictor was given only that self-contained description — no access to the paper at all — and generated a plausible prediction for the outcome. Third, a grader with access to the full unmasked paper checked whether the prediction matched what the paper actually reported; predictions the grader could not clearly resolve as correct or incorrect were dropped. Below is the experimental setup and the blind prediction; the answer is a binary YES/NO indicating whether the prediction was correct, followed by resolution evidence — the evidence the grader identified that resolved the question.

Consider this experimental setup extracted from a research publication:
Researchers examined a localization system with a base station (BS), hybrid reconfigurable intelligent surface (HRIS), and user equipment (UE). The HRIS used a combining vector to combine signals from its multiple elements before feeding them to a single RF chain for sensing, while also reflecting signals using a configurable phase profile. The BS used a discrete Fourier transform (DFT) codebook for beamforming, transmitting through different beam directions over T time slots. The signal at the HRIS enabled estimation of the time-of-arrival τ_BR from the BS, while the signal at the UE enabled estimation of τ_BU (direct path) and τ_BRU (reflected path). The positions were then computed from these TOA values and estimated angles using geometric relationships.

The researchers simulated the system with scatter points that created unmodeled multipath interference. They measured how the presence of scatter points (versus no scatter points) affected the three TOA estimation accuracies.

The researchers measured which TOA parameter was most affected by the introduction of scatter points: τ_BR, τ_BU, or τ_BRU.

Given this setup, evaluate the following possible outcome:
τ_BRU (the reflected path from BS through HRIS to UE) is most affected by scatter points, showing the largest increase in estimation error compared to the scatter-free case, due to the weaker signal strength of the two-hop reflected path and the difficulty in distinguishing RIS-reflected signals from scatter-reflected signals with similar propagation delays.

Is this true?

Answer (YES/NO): NO